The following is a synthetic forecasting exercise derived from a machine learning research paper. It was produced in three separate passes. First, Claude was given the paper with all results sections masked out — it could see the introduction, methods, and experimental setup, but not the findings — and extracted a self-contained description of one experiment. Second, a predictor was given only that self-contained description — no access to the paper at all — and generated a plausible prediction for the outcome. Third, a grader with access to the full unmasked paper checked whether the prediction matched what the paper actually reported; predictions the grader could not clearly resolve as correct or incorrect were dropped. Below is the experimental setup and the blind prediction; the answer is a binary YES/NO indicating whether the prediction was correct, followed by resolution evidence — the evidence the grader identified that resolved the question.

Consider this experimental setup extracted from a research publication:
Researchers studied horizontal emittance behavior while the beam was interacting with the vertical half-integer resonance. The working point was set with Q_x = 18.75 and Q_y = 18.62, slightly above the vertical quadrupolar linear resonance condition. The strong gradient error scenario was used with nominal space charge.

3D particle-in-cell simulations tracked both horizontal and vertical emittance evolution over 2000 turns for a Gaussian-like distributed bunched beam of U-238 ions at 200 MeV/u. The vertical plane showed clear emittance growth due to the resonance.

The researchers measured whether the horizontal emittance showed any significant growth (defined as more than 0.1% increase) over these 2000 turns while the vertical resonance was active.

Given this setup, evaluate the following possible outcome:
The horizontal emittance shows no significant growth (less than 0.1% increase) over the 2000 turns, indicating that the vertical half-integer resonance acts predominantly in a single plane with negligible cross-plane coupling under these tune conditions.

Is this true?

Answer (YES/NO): YES